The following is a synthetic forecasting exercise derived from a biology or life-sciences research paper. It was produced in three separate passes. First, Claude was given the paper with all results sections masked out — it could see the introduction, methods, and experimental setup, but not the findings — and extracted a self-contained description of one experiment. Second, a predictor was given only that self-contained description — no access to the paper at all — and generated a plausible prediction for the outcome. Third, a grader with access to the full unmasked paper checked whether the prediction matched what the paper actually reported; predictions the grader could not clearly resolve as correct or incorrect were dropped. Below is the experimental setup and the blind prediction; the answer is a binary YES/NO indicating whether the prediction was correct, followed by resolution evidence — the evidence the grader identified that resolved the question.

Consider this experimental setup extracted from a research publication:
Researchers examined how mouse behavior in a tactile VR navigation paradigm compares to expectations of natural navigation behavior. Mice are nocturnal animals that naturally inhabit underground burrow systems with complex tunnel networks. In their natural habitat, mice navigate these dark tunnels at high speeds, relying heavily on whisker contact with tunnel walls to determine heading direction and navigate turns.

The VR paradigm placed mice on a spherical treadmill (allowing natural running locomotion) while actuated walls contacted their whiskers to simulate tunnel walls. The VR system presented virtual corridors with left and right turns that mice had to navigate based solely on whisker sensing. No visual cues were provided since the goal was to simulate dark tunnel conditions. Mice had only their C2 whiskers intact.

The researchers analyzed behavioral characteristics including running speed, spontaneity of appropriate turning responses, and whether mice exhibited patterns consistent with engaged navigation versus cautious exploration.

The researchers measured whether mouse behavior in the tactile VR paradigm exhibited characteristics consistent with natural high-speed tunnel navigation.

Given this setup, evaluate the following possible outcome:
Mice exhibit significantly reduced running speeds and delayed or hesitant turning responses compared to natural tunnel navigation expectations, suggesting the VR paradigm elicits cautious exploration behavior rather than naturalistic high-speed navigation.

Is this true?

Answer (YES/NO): NO